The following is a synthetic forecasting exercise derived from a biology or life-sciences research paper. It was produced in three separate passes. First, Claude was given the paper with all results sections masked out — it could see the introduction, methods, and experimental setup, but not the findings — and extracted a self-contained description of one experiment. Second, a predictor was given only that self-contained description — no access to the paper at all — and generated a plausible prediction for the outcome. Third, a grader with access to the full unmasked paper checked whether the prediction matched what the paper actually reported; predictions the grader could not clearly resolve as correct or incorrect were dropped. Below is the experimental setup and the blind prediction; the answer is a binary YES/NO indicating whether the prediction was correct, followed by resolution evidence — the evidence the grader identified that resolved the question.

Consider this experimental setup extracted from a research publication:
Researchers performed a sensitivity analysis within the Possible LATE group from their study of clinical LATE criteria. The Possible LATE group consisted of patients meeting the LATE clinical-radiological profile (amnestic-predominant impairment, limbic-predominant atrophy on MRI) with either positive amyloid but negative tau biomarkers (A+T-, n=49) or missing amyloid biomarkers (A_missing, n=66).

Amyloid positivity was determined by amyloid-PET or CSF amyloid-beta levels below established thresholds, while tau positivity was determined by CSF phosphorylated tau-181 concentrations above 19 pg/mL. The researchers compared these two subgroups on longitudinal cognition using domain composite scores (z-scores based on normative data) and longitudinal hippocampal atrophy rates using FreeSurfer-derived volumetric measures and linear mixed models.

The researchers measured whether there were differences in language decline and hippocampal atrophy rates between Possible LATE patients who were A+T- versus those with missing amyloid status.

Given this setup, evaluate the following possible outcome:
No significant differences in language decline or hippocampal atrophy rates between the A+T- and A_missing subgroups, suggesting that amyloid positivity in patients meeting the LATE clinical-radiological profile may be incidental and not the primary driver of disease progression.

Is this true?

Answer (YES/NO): NO